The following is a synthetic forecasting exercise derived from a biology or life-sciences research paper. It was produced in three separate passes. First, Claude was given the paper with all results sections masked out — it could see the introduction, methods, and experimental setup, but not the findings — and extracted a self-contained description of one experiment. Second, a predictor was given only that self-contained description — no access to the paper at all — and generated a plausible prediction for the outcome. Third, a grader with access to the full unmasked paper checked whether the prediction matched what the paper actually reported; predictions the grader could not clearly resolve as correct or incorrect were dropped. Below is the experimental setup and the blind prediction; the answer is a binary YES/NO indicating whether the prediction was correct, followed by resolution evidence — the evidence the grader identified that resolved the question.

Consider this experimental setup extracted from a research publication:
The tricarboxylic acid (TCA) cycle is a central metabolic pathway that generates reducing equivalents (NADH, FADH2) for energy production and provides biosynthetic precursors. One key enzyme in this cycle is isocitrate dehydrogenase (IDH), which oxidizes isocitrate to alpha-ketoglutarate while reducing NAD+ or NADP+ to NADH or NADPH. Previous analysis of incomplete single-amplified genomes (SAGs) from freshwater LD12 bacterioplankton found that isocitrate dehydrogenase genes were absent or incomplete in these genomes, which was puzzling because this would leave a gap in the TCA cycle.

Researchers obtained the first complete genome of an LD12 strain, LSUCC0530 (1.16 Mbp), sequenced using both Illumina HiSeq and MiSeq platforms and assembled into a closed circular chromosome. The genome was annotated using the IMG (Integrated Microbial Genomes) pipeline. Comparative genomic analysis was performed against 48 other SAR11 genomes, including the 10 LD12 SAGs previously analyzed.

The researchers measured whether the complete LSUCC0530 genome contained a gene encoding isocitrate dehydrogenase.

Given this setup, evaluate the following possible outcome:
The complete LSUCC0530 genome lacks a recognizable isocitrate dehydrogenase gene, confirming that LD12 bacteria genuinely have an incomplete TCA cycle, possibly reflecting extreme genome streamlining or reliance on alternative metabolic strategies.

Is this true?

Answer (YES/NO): NO